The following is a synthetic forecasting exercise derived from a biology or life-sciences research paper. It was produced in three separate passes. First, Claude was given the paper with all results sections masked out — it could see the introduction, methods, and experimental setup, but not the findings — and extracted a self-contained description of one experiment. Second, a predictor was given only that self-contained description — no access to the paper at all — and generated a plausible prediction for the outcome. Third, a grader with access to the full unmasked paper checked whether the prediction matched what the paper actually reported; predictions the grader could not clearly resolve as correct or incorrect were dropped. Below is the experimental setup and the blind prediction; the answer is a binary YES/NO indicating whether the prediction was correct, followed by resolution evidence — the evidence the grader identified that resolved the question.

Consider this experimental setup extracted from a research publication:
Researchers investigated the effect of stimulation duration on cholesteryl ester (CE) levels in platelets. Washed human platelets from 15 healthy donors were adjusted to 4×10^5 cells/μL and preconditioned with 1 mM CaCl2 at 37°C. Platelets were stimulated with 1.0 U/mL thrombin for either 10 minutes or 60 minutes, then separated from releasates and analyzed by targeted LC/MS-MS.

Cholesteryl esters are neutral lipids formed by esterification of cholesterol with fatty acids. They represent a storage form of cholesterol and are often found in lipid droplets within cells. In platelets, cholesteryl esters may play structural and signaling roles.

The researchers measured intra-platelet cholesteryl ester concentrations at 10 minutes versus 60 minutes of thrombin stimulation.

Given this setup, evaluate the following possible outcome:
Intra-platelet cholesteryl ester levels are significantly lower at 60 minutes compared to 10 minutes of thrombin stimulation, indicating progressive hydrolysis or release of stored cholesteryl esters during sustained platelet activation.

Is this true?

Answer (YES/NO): NO